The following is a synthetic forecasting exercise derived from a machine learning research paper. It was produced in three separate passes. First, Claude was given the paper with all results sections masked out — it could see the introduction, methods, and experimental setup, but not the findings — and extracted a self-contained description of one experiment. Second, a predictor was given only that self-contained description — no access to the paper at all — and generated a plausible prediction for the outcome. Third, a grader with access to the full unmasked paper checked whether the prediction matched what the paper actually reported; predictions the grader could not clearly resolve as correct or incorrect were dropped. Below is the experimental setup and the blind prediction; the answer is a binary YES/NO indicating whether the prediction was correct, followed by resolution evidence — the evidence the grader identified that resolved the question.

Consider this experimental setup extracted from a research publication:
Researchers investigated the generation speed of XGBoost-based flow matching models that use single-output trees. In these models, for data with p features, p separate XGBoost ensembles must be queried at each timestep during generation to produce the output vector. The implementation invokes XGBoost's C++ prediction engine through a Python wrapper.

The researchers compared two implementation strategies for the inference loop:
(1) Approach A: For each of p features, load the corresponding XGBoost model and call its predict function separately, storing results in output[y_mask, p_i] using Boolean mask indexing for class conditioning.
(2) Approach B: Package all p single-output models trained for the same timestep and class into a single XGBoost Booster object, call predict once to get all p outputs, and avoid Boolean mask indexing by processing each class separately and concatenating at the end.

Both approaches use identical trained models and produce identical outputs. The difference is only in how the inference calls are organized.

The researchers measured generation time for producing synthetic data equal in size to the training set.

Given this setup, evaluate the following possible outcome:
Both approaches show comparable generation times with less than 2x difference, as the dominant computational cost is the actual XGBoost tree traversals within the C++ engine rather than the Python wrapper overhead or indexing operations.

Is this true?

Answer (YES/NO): NO